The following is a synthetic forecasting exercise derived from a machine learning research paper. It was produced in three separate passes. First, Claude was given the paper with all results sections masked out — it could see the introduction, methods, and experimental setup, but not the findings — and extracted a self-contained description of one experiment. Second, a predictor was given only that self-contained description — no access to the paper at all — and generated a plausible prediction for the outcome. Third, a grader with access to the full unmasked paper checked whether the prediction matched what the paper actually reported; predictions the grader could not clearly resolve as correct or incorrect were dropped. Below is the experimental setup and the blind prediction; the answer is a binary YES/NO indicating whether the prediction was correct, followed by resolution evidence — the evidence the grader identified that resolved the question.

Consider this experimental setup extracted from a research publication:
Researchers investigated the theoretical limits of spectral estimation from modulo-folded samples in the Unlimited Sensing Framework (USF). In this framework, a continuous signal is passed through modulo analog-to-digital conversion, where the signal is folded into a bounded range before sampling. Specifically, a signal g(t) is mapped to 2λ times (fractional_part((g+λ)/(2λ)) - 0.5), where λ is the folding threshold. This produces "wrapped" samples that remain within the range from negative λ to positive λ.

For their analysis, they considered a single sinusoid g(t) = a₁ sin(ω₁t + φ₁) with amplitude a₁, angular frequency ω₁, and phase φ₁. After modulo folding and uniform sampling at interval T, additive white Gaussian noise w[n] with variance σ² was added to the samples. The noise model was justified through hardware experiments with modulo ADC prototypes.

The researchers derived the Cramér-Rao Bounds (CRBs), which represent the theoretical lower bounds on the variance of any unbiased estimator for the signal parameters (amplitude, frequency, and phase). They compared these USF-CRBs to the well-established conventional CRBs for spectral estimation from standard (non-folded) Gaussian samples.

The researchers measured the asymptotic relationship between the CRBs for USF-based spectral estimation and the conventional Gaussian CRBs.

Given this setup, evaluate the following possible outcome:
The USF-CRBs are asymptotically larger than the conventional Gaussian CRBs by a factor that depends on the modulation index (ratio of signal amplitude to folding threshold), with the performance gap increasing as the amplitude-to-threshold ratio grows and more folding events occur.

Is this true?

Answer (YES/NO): NO